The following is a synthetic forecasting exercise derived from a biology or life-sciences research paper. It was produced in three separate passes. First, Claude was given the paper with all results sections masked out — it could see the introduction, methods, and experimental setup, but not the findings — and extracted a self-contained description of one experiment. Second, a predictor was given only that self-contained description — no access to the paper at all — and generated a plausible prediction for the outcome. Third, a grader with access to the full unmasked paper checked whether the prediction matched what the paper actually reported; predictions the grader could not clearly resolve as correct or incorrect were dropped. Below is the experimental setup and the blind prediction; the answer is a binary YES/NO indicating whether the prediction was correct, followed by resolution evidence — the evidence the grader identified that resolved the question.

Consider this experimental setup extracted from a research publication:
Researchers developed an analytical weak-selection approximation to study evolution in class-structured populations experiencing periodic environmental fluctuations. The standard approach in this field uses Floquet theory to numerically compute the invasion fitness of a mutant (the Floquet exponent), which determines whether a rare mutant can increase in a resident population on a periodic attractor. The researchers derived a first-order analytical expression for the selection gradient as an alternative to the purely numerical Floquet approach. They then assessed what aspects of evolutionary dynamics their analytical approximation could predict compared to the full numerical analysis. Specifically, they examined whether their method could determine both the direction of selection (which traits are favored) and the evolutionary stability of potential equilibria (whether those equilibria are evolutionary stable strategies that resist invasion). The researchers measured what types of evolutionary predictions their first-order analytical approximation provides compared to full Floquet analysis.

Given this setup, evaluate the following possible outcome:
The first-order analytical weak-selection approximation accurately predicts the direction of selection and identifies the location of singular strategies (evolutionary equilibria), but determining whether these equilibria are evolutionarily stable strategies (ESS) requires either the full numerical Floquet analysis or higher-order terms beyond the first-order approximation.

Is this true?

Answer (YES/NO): YES